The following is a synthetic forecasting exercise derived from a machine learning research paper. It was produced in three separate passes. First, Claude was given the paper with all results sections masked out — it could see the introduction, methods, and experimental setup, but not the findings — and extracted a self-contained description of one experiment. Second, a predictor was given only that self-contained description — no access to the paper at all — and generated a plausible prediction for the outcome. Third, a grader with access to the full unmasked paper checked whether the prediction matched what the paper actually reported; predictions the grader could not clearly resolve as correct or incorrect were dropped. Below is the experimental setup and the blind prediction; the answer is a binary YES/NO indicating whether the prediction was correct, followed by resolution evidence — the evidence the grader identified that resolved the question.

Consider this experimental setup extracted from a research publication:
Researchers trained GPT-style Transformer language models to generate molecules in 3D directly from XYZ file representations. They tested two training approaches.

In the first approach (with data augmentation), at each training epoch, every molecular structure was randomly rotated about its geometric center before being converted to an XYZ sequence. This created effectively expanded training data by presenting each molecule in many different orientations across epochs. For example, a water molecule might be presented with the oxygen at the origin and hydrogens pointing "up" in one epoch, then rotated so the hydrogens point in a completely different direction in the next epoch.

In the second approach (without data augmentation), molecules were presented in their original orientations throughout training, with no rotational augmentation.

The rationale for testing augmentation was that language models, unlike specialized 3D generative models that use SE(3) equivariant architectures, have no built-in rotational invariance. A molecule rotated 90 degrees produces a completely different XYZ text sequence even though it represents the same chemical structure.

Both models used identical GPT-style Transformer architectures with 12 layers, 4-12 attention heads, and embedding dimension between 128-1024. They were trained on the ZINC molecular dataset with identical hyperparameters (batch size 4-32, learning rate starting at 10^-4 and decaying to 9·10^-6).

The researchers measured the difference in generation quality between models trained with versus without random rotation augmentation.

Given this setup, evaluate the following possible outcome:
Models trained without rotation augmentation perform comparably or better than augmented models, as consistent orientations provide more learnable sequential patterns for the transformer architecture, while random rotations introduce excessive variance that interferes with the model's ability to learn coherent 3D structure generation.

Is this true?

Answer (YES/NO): NO